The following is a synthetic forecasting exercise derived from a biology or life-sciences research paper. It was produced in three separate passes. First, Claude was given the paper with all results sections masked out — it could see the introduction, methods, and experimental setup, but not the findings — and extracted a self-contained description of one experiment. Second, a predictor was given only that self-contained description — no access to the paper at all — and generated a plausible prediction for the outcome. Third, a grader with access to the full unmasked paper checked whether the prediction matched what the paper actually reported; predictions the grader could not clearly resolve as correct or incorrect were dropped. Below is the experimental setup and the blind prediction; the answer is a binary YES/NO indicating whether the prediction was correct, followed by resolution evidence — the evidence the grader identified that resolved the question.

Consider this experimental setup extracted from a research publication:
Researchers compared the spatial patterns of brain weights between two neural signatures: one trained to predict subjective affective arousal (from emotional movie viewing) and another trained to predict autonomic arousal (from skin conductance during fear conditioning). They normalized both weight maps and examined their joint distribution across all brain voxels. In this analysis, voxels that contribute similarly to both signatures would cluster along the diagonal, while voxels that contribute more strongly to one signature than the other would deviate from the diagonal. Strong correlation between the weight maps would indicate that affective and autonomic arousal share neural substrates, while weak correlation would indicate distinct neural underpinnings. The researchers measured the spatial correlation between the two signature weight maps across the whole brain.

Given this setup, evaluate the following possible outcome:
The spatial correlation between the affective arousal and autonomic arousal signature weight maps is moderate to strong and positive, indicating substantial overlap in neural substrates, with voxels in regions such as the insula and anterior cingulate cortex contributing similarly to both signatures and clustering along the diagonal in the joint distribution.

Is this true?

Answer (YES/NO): NO